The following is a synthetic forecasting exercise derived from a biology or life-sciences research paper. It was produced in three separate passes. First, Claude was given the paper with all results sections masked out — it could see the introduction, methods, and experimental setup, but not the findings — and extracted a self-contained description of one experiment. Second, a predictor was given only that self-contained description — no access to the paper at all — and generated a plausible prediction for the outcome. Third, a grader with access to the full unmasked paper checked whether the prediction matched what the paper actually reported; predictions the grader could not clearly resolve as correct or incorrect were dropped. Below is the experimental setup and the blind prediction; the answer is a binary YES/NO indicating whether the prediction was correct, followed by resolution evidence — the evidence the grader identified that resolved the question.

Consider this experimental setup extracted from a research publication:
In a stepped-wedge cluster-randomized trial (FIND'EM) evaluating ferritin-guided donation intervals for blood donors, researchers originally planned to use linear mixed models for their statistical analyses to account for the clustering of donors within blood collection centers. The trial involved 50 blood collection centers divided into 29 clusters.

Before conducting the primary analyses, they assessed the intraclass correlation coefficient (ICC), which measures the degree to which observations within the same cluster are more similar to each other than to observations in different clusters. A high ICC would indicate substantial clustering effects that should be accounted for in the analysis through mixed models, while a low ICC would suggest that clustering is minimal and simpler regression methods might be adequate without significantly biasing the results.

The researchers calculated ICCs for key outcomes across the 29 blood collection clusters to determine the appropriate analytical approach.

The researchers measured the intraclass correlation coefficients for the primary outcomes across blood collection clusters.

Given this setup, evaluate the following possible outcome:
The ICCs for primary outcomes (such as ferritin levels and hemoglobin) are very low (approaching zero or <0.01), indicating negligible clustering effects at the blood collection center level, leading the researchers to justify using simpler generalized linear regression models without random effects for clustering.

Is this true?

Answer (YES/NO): YES